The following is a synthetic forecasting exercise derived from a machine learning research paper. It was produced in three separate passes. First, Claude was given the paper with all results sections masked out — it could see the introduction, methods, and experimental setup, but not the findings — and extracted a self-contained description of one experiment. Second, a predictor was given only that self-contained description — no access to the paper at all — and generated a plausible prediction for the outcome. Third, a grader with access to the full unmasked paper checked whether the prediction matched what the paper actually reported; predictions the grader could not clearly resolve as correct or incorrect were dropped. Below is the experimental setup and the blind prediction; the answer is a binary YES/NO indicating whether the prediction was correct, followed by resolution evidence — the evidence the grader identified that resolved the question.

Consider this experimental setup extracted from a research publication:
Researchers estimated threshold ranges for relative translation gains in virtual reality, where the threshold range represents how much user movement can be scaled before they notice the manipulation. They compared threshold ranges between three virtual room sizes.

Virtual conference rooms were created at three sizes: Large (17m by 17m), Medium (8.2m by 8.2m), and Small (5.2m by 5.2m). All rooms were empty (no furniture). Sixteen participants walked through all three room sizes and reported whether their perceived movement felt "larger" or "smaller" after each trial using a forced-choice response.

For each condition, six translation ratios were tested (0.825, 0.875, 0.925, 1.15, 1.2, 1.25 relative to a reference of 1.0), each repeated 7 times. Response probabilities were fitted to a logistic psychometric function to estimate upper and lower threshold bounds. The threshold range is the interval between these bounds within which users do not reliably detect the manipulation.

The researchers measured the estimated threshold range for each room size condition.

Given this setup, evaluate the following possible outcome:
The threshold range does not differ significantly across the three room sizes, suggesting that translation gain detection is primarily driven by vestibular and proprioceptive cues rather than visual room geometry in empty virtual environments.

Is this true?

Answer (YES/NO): NO